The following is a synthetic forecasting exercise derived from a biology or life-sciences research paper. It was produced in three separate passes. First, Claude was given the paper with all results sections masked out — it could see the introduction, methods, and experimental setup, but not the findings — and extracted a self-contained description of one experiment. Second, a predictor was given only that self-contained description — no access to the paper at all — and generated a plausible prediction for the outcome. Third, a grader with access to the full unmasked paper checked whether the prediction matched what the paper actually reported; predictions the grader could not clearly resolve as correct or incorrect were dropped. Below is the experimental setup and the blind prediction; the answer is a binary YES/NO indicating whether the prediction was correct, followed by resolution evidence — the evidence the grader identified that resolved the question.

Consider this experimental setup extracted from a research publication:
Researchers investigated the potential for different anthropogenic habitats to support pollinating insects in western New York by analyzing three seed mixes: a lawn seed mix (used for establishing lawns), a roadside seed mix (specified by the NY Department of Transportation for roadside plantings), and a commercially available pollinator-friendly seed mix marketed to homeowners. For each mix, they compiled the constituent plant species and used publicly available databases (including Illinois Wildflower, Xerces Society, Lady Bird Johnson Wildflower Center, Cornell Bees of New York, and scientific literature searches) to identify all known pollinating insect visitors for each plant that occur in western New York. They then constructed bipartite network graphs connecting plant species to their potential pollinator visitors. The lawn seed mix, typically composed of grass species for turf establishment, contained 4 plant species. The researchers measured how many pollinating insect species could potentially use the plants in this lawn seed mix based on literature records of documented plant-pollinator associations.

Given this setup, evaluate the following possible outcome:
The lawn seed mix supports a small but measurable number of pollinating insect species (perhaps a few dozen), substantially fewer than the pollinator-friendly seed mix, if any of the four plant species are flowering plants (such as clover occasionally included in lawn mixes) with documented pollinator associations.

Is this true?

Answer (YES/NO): NO